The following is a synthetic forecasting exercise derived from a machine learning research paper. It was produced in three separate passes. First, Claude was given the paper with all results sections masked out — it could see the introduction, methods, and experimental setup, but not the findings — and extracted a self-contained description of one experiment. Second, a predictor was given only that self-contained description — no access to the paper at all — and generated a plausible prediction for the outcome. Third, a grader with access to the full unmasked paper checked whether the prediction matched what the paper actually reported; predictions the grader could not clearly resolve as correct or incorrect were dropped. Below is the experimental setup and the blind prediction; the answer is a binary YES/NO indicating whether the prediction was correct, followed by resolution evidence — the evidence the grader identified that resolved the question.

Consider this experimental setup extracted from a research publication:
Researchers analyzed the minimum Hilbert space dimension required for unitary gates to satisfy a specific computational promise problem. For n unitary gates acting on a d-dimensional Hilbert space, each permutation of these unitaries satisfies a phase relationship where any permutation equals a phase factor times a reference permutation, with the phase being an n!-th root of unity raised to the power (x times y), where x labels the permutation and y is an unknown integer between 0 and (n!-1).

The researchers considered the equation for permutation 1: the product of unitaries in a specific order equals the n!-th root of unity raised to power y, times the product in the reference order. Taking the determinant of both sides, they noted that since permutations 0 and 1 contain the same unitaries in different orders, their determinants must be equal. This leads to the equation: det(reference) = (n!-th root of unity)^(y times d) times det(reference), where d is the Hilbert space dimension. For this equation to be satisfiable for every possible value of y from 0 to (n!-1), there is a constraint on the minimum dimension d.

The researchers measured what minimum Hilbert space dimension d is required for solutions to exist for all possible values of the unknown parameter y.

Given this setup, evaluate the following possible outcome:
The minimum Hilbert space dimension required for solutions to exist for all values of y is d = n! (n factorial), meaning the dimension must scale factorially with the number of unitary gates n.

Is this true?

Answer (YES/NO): YES